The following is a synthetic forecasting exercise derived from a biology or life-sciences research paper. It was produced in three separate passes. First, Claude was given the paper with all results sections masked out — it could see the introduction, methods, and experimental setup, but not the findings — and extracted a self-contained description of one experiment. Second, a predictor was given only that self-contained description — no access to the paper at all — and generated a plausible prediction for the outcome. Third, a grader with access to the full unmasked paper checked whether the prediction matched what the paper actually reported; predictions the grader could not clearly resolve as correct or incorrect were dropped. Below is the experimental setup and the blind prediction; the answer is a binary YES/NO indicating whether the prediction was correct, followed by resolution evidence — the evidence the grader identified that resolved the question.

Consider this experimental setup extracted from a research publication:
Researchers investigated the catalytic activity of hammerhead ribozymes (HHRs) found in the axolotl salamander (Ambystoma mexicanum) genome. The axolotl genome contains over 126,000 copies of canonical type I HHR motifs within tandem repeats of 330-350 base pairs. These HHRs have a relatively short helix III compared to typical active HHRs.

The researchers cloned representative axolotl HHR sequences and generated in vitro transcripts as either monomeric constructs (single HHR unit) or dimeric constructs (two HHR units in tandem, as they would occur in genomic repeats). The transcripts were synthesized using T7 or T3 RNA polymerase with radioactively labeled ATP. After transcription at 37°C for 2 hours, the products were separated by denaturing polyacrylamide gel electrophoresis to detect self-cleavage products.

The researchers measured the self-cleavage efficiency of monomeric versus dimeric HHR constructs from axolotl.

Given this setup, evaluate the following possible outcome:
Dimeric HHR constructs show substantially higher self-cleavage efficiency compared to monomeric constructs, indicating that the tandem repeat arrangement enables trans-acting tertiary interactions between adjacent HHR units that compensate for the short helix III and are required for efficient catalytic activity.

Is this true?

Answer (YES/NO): YES